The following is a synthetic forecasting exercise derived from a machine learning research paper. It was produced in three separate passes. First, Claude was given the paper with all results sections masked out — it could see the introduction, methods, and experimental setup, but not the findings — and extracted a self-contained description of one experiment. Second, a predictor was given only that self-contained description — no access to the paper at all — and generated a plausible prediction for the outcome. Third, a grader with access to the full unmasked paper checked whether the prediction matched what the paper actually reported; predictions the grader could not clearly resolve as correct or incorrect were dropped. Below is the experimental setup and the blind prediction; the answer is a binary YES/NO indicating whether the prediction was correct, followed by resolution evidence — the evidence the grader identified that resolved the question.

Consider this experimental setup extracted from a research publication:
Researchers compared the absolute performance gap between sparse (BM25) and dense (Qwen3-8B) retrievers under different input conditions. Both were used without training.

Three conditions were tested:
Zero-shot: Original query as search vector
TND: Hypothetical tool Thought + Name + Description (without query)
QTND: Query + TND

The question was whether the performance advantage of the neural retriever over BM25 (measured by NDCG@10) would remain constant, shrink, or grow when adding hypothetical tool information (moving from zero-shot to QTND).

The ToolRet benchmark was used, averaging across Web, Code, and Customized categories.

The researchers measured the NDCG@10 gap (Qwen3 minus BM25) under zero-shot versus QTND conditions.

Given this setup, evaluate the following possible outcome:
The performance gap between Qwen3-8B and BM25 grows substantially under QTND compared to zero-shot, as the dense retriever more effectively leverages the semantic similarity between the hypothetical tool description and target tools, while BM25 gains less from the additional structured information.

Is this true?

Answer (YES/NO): NO